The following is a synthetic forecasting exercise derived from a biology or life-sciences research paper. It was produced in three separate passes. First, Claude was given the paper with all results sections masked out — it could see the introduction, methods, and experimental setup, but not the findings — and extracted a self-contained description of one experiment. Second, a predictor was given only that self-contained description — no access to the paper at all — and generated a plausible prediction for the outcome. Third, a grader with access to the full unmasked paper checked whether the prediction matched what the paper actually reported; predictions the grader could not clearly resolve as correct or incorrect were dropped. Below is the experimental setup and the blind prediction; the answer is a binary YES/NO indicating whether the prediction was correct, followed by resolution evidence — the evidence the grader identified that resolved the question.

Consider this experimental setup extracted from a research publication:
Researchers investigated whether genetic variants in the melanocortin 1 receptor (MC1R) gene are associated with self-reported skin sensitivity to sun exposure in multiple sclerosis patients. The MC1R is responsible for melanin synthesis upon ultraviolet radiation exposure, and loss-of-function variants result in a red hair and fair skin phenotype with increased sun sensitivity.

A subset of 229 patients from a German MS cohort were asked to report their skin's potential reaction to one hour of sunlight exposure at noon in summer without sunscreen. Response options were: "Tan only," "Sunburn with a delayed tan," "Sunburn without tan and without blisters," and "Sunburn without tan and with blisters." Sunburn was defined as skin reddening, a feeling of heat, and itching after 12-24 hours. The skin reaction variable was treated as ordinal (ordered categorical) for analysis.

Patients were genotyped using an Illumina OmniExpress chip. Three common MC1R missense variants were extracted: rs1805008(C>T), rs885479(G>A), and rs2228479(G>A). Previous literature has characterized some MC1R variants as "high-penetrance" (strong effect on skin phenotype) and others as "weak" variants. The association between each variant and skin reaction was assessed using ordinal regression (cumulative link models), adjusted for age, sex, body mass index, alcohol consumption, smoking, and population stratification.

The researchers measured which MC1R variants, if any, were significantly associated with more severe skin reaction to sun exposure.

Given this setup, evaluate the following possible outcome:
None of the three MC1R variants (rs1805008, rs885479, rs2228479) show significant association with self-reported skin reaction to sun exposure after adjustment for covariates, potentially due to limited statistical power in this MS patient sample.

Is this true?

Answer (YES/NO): NO